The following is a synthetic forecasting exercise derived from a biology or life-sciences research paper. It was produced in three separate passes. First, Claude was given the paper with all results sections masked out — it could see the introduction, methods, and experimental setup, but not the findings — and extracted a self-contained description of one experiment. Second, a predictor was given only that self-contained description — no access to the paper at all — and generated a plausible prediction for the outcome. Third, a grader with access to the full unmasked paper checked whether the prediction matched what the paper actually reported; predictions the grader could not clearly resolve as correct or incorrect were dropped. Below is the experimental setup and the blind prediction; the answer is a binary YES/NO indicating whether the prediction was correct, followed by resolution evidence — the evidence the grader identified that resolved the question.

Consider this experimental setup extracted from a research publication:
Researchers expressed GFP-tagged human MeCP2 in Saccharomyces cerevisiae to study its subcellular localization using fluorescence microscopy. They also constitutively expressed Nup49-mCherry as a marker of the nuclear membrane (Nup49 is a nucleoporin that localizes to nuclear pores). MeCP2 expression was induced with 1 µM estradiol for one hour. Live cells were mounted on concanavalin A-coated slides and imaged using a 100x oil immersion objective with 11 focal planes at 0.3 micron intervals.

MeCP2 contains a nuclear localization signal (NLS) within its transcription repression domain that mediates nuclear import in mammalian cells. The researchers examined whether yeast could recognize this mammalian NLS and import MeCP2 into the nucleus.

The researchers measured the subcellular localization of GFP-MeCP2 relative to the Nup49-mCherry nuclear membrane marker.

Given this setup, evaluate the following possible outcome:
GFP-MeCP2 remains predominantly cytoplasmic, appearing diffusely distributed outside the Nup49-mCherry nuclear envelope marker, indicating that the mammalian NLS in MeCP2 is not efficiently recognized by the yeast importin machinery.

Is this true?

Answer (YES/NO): NO